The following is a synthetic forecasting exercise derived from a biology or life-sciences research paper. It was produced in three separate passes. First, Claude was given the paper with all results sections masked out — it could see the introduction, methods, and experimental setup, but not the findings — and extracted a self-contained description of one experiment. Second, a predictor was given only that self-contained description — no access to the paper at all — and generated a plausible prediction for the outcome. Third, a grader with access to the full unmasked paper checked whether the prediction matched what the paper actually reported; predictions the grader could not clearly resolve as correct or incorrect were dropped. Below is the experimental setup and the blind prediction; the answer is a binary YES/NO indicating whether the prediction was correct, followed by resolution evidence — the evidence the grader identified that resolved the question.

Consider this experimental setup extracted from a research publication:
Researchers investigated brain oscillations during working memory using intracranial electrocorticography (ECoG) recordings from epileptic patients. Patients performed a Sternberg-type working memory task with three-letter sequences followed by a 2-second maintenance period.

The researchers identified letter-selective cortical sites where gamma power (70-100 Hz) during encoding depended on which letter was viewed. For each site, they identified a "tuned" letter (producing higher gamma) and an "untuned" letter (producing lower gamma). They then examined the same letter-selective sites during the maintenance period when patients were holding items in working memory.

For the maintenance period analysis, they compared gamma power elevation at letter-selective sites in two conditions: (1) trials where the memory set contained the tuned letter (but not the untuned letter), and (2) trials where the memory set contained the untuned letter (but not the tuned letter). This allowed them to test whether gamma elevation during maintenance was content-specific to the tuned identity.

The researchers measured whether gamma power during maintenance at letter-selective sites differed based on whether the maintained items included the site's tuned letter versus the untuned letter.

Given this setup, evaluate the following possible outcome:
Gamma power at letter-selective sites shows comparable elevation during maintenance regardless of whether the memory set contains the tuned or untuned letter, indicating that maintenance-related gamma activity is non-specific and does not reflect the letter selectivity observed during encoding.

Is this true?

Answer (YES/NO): NO